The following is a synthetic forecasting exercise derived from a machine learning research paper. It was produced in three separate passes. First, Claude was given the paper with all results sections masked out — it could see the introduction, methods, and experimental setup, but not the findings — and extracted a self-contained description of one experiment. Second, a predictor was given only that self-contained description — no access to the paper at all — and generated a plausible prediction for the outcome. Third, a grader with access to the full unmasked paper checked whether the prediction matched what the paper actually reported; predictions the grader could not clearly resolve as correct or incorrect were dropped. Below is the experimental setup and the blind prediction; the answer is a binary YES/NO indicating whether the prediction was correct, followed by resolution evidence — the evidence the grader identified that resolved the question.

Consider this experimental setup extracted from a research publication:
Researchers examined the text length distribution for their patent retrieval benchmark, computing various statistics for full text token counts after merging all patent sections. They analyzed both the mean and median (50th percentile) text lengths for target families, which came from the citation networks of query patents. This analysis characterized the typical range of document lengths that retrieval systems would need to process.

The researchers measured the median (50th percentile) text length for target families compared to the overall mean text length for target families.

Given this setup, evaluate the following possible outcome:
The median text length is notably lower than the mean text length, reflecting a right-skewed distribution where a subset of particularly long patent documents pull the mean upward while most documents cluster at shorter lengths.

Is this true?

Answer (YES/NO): YES